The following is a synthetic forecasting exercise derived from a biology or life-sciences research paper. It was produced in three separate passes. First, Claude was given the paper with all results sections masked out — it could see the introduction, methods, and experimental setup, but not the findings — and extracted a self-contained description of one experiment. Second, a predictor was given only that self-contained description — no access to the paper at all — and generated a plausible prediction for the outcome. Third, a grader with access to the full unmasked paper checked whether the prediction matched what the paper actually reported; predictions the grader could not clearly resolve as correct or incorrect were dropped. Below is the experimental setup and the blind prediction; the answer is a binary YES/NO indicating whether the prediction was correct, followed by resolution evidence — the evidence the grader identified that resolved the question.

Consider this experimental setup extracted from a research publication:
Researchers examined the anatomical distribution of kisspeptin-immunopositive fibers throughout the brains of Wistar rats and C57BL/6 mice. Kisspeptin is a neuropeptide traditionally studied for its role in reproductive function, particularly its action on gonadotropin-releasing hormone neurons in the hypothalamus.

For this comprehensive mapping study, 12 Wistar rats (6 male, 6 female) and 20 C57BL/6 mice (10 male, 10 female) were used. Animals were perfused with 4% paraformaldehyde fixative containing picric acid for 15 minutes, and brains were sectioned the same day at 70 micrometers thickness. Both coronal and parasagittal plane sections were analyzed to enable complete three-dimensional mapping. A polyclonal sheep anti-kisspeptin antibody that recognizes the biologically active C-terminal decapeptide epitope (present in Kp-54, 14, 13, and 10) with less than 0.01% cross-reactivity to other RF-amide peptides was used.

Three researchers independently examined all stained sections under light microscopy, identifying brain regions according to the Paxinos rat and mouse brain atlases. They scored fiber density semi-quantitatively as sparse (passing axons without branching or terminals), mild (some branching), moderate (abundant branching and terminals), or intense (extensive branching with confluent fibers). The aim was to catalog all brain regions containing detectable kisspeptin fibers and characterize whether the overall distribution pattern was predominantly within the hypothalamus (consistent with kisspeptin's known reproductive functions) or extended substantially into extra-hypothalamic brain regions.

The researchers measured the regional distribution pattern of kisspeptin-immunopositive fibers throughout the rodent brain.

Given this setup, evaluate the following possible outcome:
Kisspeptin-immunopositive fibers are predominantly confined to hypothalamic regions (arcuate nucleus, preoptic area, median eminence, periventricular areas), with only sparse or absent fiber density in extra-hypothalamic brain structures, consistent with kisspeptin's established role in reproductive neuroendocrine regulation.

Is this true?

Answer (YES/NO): NO